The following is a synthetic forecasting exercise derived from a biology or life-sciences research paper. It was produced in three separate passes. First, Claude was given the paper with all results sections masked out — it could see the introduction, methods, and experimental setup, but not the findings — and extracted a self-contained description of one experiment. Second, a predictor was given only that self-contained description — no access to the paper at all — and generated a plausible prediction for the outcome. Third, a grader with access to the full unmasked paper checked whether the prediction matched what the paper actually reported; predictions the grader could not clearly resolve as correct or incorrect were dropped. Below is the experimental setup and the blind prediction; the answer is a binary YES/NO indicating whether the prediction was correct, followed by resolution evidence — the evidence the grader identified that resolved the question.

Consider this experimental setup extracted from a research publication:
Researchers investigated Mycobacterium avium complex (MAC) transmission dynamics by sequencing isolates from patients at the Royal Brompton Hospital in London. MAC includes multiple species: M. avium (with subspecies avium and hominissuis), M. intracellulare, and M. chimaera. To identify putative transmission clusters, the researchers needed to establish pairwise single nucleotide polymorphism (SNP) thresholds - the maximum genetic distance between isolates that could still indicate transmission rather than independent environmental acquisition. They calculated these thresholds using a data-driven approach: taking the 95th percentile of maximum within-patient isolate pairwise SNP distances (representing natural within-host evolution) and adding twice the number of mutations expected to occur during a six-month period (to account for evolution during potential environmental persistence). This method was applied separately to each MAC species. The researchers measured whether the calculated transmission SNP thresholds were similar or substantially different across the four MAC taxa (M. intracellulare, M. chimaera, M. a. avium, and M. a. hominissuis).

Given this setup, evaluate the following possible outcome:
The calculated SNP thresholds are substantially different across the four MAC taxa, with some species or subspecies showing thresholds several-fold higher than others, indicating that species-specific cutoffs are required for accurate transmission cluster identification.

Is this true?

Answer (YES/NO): YES